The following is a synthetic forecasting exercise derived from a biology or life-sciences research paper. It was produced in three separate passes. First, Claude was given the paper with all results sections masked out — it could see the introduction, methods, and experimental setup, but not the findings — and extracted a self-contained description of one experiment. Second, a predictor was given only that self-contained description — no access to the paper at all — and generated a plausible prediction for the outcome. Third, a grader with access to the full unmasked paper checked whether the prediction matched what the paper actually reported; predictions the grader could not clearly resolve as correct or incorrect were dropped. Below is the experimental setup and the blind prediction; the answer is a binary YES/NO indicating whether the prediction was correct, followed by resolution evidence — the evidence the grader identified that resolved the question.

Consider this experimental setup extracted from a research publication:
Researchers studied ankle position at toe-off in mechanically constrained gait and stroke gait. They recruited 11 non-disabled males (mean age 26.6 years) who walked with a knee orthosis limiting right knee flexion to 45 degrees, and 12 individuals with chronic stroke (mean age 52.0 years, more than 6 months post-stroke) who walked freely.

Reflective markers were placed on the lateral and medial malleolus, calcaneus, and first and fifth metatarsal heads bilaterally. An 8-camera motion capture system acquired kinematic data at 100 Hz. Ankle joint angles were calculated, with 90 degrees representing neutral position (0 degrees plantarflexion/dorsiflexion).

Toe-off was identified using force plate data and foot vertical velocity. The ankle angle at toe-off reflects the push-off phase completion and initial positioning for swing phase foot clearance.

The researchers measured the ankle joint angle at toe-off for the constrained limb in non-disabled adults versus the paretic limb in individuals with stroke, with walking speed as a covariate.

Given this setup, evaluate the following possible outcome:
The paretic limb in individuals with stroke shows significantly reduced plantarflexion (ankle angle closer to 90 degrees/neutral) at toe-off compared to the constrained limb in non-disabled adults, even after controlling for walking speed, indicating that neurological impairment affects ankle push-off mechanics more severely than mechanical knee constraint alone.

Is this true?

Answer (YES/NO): YES